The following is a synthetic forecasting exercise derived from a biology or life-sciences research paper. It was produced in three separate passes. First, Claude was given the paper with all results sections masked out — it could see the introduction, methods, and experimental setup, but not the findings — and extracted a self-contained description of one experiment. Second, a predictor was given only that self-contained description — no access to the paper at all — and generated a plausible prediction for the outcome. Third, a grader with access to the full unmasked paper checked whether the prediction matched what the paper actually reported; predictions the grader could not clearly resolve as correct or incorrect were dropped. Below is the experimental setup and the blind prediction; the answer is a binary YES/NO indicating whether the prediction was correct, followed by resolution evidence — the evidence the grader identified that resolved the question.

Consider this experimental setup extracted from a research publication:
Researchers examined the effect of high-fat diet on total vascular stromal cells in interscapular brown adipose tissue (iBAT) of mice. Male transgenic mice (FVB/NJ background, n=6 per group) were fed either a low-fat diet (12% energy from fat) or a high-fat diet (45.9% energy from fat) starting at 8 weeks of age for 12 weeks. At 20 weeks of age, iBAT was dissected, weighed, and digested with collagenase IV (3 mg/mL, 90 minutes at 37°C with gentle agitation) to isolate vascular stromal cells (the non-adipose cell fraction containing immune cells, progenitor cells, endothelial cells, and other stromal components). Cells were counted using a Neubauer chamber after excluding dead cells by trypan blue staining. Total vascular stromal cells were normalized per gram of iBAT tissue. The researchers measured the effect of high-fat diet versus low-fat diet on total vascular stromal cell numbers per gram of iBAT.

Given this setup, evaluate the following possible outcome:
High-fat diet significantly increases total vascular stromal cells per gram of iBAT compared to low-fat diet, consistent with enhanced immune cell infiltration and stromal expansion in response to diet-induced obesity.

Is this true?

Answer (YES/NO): NO